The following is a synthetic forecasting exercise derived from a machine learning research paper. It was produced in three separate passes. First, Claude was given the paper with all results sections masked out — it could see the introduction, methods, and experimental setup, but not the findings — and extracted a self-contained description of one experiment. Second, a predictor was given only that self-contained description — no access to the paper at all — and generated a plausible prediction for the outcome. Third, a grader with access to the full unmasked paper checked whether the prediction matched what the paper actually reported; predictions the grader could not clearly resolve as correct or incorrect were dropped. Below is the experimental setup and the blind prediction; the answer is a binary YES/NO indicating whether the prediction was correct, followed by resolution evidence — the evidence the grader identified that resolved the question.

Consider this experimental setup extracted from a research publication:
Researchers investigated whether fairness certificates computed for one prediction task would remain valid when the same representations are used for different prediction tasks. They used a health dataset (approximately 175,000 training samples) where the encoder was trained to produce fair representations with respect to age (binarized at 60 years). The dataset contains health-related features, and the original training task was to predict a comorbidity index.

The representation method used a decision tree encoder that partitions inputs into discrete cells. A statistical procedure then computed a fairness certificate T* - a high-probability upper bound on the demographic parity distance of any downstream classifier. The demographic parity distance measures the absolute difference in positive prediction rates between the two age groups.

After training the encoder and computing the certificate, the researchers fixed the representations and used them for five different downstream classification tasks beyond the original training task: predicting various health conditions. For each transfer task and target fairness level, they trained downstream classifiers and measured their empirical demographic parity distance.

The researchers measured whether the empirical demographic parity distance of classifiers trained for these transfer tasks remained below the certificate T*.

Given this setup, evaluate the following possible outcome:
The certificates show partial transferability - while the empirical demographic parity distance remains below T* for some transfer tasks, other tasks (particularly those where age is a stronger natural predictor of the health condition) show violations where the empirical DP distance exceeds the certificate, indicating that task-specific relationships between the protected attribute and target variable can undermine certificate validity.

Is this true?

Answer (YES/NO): NO